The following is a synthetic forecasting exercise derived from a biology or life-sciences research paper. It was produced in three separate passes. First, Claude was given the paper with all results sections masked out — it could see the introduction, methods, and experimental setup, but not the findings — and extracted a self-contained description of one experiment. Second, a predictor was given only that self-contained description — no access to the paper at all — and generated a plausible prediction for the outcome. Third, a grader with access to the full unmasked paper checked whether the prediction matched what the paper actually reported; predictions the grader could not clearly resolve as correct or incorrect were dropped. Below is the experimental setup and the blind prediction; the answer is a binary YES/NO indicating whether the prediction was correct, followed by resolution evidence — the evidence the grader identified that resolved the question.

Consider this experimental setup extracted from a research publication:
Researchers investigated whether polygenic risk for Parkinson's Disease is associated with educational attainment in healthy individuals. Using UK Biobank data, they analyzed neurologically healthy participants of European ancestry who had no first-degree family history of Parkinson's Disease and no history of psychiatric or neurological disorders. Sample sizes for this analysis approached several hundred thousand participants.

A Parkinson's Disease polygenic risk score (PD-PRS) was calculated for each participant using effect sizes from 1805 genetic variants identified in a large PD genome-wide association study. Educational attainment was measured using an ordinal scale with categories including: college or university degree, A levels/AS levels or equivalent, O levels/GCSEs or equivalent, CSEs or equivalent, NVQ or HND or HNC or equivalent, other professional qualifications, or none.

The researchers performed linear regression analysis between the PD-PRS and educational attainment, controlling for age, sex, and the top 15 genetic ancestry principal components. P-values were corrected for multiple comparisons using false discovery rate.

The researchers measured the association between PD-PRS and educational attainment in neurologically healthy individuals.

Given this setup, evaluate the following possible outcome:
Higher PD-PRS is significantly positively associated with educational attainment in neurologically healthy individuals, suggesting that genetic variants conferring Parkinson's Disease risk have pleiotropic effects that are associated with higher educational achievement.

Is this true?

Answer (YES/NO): NO